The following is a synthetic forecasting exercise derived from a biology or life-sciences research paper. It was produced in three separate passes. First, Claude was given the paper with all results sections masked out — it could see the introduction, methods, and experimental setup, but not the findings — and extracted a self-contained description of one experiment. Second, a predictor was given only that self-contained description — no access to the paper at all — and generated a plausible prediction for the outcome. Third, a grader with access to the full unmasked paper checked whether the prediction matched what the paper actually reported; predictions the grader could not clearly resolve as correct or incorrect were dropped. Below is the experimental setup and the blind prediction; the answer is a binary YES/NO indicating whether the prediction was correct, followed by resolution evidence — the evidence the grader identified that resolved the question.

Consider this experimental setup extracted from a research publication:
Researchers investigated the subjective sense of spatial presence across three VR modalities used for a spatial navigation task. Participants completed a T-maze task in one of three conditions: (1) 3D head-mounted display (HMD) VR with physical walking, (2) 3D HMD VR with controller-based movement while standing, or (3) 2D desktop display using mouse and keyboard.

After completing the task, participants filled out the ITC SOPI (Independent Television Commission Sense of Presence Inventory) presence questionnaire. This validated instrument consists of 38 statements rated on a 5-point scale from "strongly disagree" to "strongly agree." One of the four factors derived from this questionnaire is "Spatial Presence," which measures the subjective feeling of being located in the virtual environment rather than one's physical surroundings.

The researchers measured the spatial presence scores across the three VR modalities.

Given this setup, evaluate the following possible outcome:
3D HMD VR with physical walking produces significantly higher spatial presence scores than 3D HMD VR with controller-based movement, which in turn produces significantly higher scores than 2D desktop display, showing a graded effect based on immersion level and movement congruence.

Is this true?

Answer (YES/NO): NO